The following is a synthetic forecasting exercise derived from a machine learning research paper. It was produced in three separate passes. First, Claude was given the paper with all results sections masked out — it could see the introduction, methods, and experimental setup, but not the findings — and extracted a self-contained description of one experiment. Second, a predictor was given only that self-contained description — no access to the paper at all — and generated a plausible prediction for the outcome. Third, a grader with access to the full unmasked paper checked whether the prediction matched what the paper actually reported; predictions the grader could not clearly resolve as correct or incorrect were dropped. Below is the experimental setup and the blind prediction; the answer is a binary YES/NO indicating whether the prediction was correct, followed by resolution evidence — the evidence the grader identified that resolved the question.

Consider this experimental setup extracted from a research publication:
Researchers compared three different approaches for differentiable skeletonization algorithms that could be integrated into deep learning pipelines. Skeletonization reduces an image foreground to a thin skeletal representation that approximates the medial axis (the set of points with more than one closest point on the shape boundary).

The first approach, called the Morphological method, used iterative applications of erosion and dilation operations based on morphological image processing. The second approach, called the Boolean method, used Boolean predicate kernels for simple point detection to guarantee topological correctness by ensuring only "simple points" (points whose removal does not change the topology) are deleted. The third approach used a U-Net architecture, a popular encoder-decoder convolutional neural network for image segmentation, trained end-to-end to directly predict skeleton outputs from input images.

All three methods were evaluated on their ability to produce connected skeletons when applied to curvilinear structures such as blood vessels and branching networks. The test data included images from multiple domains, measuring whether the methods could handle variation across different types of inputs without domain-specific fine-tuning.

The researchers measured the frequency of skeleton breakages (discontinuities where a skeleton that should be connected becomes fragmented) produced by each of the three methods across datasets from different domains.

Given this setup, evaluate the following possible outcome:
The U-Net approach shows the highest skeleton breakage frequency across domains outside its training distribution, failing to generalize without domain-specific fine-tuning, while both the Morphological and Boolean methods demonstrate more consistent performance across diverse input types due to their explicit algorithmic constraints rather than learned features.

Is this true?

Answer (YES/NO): NO